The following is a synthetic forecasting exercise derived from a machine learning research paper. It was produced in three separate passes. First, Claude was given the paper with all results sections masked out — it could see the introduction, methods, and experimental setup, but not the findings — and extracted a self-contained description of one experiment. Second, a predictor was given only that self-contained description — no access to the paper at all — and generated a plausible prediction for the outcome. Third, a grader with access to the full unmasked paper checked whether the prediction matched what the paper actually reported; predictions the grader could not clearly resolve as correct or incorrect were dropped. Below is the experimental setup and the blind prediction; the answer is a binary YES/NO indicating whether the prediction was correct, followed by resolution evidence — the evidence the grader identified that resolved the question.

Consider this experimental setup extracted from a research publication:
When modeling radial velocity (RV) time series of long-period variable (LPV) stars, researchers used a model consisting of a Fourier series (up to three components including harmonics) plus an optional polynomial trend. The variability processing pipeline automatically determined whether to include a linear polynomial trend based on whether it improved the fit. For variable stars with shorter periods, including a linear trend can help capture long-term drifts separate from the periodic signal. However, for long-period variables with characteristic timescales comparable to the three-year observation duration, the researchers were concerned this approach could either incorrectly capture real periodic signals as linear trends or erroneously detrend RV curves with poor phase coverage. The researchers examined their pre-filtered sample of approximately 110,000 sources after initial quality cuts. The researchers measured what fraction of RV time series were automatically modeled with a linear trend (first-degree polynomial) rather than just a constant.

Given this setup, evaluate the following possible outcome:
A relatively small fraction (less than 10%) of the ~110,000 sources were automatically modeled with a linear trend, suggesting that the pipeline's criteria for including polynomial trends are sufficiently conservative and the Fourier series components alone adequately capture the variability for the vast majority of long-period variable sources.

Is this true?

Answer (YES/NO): NO